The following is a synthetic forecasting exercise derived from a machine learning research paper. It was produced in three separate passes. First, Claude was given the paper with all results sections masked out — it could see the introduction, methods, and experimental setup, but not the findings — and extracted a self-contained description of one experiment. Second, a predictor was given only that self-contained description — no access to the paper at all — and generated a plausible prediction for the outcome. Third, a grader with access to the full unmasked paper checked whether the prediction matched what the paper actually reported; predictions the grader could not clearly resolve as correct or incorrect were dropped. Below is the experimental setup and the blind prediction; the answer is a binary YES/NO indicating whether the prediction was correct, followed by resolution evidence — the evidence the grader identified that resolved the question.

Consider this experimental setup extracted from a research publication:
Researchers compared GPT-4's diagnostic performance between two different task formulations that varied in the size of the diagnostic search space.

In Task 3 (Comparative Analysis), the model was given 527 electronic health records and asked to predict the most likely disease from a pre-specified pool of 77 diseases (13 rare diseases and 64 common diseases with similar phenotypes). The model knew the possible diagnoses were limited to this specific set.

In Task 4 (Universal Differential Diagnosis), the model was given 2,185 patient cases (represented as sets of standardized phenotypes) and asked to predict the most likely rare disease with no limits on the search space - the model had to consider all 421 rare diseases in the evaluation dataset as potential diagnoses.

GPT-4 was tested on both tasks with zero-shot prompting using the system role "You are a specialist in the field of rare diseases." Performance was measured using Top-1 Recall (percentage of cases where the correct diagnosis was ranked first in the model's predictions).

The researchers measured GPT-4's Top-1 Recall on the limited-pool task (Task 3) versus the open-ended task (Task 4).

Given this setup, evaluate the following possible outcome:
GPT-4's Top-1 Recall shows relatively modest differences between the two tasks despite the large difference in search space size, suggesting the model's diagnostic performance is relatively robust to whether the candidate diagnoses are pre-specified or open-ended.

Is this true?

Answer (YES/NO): NO